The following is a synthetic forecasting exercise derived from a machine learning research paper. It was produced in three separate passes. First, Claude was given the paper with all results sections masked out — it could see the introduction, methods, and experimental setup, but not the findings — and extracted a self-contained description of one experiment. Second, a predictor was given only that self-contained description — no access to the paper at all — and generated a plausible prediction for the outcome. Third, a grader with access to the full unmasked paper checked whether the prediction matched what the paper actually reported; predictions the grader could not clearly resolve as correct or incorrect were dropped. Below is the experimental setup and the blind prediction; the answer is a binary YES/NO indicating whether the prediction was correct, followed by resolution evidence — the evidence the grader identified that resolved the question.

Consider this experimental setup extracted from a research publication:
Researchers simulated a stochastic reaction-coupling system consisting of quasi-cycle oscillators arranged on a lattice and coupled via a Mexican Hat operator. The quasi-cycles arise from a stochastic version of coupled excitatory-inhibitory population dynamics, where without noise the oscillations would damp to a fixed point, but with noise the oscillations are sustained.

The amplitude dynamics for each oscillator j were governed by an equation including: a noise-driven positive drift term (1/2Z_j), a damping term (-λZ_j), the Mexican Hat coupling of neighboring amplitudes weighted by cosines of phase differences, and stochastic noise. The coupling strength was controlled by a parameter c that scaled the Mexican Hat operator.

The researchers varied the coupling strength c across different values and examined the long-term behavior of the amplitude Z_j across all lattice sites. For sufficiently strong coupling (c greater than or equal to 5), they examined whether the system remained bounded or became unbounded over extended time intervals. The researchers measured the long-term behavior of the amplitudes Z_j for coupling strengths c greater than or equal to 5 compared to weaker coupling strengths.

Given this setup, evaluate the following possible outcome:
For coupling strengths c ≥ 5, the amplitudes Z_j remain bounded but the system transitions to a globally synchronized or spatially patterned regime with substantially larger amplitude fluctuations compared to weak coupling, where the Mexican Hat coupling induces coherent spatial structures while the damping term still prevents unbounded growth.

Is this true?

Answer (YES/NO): NO